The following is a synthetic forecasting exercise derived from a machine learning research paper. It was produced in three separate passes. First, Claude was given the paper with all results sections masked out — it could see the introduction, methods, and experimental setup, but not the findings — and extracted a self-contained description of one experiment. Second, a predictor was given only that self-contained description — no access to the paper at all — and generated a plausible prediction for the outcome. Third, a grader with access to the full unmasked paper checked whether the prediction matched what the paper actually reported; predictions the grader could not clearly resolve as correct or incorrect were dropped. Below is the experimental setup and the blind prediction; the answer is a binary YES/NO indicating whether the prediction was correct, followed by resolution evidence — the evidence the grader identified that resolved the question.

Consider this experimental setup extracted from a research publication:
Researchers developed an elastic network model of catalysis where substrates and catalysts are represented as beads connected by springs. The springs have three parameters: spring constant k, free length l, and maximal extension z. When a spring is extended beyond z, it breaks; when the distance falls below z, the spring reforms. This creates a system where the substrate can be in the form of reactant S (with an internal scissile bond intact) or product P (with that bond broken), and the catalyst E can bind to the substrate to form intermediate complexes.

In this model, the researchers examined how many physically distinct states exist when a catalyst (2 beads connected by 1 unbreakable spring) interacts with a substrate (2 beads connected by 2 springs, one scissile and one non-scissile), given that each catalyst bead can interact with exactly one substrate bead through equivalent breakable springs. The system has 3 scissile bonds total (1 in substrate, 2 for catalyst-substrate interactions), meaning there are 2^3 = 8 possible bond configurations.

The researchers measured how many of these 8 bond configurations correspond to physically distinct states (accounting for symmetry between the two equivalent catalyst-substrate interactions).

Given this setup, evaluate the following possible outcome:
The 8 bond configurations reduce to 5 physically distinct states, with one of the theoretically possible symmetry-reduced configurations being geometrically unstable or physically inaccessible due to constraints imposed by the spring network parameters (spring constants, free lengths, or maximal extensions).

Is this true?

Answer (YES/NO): NO